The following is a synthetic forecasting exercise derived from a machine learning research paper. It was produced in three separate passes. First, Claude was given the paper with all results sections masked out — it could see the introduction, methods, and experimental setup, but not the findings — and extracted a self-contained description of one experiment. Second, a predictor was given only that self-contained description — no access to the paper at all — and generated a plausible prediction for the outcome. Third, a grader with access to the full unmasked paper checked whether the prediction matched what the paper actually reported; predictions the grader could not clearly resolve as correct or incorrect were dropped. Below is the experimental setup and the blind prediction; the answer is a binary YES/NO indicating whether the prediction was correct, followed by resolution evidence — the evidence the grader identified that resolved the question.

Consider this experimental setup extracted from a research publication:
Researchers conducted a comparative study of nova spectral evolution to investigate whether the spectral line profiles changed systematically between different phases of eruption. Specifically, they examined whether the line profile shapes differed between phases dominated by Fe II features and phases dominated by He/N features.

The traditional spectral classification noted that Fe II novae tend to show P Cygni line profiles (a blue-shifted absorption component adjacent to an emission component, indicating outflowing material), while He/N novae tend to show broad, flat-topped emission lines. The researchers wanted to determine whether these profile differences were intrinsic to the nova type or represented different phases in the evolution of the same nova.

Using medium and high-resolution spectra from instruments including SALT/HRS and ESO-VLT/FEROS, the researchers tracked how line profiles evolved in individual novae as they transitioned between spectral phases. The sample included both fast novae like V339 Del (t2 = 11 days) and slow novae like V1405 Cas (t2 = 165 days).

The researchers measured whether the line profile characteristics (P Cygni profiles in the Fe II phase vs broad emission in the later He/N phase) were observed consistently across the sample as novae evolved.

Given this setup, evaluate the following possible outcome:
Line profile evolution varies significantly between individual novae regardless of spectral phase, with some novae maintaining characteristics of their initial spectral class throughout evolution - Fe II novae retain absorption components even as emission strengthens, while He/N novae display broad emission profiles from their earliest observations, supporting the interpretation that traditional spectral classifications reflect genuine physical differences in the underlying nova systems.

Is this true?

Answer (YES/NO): NO